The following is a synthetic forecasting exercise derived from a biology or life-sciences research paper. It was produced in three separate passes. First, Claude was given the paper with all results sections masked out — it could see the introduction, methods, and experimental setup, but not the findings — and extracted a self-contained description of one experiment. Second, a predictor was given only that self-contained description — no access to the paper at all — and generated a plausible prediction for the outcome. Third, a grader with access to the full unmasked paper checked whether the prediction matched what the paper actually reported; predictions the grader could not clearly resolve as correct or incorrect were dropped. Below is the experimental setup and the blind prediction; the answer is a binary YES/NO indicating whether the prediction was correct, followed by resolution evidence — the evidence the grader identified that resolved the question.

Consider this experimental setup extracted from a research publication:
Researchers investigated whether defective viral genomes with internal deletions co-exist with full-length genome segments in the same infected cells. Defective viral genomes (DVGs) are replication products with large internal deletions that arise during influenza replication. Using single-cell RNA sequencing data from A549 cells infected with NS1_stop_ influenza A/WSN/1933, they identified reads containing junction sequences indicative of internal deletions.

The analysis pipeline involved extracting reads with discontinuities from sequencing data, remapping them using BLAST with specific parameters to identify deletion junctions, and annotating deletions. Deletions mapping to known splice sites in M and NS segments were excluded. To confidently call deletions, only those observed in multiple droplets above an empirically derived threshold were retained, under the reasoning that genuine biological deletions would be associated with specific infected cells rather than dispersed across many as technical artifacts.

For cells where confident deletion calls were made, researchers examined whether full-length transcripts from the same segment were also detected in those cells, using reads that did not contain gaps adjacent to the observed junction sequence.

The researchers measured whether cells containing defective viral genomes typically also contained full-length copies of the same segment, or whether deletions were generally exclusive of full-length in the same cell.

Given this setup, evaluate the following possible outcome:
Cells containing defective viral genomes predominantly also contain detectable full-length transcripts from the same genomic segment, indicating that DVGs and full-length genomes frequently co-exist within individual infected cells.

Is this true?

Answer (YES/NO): YES